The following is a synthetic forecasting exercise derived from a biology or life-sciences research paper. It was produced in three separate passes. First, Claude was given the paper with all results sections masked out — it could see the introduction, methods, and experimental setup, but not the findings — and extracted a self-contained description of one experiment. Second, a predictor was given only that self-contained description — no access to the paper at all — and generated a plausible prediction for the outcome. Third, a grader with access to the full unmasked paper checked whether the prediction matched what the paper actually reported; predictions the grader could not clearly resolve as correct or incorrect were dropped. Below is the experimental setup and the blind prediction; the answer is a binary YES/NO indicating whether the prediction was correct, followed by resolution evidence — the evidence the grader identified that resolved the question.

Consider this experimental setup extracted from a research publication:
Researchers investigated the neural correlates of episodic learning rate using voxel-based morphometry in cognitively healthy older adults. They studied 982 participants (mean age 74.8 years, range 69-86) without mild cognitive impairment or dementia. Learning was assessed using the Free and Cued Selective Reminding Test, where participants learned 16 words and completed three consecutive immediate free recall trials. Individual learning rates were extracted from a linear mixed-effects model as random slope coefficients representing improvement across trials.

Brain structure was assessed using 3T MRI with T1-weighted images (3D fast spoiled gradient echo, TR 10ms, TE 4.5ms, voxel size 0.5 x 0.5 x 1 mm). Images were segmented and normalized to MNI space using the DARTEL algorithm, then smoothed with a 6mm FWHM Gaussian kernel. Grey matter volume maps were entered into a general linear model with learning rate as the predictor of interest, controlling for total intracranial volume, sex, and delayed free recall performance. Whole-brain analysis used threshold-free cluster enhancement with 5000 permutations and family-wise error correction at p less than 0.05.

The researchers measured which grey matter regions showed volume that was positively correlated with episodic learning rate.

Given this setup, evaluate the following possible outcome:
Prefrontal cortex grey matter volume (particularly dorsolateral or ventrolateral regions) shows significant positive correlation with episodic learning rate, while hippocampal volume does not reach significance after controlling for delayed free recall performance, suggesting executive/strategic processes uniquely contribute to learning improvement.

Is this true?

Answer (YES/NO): NO